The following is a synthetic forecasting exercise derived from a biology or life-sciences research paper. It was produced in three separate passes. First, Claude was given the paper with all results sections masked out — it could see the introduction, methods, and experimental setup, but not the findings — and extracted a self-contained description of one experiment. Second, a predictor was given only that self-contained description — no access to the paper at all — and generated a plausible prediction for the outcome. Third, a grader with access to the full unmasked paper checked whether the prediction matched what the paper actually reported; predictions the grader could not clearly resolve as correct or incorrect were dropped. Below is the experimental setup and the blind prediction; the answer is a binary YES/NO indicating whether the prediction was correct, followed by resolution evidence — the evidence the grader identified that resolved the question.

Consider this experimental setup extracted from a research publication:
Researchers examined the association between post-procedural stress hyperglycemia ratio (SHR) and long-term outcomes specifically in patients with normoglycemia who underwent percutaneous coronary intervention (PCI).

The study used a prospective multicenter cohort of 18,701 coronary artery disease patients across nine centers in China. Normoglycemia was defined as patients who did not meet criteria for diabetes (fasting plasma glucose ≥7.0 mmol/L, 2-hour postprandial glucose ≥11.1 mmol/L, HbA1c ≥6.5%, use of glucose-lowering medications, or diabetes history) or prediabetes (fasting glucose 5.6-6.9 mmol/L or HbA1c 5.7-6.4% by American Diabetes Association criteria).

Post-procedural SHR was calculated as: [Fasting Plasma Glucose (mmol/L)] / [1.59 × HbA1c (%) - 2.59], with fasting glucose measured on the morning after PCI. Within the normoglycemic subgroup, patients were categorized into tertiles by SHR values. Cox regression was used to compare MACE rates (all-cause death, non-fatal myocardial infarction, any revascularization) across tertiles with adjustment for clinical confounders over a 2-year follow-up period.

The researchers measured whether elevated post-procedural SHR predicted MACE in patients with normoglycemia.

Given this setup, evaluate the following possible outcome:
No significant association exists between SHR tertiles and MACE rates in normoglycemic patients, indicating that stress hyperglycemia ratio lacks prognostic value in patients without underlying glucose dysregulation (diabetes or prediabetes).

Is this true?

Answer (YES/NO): YES